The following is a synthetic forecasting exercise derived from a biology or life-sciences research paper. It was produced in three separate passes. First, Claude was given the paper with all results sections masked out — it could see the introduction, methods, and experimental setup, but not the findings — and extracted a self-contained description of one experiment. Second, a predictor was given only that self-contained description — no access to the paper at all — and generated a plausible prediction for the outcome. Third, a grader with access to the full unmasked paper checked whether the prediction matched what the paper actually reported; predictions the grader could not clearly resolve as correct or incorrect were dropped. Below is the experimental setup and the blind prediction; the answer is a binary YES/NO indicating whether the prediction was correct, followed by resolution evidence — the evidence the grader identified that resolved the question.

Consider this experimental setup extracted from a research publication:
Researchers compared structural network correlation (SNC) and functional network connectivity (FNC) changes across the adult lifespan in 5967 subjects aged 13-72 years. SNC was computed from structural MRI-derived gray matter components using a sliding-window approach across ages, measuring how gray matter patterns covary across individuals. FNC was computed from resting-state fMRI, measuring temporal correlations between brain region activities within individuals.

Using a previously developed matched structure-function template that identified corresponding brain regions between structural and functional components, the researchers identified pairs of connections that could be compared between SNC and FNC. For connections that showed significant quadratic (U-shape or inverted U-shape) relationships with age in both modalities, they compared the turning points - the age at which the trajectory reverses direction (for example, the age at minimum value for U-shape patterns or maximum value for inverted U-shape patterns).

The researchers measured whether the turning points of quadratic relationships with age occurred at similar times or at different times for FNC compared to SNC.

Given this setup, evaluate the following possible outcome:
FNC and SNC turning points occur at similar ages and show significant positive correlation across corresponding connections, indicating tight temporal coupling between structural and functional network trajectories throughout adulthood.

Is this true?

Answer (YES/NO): NO